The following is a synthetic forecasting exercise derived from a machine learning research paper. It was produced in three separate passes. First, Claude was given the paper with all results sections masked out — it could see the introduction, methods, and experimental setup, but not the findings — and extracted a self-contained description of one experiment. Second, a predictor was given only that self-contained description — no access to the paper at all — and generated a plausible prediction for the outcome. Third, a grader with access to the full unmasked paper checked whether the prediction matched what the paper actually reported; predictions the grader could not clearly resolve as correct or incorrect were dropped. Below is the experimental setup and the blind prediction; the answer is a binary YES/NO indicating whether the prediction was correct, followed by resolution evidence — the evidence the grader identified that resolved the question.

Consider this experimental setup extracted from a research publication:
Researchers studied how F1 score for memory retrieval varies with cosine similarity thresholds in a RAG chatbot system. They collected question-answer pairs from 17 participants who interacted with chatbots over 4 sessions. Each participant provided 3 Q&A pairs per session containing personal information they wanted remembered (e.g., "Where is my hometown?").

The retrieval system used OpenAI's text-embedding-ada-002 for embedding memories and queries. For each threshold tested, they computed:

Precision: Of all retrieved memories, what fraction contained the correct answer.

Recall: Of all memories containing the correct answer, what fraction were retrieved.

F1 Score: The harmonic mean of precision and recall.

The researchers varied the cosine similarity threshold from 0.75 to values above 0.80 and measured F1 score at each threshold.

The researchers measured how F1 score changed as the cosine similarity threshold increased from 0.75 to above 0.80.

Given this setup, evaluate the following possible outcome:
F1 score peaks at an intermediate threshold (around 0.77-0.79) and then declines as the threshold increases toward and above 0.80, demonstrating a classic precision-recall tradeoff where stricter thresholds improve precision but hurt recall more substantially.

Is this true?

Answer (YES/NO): NO